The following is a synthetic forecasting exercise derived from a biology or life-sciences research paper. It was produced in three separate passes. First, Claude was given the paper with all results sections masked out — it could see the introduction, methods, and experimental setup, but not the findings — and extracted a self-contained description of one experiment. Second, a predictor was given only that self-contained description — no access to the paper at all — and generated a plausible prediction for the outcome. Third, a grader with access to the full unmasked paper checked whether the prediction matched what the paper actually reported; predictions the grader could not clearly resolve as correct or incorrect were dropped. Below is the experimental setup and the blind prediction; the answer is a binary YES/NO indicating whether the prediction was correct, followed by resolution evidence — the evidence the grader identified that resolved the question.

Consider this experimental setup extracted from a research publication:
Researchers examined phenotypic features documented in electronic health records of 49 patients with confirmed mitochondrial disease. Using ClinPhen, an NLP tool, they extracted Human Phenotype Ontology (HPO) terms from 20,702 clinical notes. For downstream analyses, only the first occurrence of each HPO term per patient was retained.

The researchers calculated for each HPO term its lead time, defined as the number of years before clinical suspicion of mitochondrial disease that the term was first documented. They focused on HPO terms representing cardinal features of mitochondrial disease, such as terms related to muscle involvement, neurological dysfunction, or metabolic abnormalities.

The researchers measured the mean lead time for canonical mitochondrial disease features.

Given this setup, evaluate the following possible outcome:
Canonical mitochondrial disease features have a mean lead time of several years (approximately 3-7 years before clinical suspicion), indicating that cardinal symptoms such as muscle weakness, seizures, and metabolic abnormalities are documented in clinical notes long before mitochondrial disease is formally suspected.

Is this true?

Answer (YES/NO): NO